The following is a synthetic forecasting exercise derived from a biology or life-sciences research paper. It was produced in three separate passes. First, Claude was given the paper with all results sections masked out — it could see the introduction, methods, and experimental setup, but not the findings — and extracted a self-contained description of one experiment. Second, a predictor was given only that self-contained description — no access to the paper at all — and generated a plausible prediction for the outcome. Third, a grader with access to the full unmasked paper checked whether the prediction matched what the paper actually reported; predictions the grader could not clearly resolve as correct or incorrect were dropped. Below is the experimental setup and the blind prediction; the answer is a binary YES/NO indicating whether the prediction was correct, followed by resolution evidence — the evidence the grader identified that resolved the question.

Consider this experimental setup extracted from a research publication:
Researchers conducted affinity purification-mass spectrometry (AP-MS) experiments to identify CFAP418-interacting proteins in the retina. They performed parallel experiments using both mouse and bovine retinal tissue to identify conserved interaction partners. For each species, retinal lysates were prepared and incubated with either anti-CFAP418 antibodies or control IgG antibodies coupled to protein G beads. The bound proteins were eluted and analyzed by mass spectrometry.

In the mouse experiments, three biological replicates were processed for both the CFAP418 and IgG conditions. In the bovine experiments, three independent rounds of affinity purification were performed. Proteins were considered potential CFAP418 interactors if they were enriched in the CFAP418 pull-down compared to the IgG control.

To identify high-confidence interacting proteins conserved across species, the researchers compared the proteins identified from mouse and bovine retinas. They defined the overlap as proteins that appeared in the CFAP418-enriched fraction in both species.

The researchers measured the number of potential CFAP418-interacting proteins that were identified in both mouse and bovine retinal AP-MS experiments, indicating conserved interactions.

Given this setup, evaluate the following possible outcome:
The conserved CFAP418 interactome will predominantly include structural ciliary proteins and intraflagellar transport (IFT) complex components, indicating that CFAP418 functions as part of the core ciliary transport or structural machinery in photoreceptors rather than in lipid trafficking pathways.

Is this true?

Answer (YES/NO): NO